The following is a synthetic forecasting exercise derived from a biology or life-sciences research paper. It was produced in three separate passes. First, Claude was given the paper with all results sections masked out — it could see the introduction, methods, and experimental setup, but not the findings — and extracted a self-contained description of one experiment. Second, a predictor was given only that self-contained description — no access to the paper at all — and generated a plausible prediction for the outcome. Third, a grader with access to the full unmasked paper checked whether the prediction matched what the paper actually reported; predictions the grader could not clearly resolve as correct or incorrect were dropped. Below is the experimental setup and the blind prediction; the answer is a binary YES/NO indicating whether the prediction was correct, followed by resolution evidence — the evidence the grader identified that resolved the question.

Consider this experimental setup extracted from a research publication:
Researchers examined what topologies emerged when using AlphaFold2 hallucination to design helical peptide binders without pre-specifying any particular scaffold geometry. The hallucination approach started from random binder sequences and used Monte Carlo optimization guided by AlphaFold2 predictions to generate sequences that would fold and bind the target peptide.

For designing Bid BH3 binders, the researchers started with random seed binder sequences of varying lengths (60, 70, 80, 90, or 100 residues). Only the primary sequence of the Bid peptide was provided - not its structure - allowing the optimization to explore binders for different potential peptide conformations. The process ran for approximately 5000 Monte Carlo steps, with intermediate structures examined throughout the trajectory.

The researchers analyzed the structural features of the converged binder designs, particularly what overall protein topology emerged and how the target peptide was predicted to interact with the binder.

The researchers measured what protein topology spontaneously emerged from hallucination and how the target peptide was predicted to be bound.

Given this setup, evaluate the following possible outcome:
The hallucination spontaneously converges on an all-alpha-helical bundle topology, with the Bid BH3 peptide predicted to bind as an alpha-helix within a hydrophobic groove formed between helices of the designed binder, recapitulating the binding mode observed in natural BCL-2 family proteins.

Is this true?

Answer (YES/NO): YES